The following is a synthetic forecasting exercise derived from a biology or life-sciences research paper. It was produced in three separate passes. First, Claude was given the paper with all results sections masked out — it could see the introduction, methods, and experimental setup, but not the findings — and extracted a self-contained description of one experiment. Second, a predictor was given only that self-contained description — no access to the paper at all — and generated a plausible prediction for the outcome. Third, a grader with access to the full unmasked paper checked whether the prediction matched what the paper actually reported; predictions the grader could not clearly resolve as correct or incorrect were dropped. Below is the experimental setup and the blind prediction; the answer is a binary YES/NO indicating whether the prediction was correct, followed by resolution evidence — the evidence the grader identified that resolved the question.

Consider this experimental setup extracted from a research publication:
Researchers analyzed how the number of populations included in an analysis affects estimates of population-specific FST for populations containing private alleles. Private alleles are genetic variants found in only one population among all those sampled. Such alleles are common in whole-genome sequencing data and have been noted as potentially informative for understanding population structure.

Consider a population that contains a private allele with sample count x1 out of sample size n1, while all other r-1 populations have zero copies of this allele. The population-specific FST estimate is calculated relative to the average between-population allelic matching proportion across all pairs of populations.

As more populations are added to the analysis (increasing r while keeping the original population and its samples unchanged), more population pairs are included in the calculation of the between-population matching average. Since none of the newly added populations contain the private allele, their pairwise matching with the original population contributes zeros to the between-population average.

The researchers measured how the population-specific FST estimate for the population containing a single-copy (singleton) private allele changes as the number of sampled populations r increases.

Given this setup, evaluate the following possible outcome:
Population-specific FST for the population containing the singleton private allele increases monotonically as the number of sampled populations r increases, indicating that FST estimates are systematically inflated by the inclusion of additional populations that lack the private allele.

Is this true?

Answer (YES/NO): NO